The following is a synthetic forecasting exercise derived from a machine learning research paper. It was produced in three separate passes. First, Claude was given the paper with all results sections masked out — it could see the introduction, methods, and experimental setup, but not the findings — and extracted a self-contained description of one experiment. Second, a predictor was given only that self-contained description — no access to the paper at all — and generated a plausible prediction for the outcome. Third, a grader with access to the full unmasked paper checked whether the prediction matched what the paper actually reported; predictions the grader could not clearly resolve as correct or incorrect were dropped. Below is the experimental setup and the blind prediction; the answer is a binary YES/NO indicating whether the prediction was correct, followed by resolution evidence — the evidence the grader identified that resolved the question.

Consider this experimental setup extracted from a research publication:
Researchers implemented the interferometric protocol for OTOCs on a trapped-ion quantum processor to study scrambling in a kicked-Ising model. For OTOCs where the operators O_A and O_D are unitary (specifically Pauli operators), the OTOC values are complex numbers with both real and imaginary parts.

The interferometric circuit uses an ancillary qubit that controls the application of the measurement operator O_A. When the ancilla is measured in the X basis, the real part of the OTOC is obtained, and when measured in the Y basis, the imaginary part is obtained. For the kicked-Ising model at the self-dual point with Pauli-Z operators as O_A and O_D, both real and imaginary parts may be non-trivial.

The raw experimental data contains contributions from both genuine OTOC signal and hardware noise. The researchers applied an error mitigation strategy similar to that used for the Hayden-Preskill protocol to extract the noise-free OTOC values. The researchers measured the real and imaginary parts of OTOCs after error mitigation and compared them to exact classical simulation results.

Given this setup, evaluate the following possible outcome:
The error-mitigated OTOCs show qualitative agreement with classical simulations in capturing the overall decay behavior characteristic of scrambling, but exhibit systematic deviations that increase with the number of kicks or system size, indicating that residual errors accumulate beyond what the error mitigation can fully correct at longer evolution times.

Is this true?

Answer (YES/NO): NO